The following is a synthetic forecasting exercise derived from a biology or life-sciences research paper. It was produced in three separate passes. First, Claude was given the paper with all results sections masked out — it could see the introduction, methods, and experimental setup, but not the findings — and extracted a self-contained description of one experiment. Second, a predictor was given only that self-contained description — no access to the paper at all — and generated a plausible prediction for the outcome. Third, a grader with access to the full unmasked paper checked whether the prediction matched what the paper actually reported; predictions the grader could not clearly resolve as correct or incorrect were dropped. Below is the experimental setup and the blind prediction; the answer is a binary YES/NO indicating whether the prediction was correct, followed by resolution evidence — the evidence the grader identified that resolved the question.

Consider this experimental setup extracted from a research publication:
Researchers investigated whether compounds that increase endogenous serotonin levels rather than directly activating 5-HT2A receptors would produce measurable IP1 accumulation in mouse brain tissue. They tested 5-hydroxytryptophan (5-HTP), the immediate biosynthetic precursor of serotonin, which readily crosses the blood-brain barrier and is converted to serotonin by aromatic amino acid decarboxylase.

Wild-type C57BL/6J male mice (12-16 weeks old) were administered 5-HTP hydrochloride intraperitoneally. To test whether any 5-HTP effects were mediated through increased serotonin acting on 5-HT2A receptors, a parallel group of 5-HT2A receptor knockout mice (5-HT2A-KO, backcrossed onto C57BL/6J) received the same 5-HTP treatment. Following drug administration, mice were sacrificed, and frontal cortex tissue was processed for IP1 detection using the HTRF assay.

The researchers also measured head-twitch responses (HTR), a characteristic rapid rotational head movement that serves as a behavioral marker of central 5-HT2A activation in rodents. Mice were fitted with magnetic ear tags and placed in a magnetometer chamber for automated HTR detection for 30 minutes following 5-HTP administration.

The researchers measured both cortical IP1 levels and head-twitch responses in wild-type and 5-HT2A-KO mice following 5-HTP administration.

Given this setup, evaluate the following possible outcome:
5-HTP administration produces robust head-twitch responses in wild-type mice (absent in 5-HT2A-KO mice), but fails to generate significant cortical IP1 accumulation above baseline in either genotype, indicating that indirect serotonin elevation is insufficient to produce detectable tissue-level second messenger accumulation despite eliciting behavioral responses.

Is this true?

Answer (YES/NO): NO